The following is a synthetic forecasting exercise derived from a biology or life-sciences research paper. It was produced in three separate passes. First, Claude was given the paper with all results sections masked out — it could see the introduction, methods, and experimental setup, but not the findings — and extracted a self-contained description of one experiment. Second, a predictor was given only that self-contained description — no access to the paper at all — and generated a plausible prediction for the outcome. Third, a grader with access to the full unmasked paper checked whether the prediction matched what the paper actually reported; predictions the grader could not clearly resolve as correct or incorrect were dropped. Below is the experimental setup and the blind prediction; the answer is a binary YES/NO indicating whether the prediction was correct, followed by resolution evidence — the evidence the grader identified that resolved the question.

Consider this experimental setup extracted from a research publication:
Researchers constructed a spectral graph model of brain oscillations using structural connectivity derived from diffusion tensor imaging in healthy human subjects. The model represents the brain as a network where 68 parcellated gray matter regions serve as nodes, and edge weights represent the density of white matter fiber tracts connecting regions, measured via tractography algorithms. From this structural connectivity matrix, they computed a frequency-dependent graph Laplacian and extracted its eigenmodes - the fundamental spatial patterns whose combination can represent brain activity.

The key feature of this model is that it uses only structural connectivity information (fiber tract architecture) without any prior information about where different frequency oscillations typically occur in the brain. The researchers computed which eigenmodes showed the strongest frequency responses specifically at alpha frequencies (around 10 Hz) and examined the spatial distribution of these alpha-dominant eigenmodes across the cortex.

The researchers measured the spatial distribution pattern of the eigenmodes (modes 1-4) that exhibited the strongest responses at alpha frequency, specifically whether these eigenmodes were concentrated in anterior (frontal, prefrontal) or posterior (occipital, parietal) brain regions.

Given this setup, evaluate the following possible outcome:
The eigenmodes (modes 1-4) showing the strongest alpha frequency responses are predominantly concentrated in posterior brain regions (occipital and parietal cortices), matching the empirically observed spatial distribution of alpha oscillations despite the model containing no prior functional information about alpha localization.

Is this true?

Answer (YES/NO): YES